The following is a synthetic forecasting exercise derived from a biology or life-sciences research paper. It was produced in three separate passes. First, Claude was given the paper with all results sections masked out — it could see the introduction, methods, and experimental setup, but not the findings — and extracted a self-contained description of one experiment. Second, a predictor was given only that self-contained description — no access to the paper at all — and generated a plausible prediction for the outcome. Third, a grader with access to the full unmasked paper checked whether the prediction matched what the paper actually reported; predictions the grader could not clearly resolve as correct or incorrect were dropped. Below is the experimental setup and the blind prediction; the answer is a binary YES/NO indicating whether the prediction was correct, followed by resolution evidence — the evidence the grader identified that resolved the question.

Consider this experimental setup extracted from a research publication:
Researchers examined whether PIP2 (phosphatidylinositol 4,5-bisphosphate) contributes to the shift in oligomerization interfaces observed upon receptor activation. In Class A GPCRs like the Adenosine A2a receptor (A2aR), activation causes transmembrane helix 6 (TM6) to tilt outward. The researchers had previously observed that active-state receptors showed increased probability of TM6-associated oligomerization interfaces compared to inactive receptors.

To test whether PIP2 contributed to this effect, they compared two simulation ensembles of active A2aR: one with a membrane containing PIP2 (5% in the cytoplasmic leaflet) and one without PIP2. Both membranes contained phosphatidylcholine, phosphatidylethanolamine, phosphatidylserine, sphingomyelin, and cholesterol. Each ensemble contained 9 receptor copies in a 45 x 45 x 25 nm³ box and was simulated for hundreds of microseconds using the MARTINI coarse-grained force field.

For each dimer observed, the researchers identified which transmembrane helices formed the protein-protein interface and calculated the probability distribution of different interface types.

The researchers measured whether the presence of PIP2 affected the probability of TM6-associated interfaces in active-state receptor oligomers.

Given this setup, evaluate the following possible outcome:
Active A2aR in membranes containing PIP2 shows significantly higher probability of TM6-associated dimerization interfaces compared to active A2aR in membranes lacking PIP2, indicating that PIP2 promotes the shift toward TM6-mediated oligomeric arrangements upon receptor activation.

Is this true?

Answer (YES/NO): YES